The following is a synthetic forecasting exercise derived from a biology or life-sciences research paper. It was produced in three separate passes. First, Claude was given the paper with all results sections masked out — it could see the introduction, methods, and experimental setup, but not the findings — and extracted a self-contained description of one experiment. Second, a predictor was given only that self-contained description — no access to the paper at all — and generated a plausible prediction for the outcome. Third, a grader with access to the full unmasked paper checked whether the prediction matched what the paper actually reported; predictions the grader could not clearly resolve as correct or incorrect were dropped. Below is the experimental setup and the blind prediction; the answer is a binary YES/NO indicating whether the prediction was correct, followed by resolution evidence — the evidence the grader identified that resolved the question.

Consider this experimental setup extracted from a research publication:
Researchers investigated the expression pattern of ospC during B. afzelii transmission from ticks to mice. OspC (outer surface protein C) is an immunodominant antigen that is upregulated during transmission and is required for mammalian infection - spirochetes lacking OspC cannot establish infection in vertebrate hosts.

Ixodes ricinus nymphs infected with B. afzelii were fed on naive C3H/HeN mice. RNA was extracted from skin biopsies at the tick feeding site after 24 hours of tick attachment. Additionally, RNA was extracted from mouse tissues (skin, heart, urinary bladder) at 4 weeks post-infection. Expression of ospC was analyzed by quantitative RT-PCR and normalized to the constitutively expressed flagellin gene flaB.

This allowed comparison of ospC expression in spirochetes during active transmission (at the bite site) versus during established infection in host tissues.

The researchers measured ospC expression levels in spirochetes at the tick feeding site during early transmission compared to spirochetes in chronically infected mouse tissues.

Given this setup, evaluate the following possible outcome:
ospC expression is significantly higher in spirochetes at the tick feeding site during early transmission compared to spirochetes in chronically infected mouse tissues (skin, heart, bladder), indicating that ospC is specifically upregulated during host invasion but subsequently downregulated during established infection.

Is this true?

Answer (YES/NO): NO